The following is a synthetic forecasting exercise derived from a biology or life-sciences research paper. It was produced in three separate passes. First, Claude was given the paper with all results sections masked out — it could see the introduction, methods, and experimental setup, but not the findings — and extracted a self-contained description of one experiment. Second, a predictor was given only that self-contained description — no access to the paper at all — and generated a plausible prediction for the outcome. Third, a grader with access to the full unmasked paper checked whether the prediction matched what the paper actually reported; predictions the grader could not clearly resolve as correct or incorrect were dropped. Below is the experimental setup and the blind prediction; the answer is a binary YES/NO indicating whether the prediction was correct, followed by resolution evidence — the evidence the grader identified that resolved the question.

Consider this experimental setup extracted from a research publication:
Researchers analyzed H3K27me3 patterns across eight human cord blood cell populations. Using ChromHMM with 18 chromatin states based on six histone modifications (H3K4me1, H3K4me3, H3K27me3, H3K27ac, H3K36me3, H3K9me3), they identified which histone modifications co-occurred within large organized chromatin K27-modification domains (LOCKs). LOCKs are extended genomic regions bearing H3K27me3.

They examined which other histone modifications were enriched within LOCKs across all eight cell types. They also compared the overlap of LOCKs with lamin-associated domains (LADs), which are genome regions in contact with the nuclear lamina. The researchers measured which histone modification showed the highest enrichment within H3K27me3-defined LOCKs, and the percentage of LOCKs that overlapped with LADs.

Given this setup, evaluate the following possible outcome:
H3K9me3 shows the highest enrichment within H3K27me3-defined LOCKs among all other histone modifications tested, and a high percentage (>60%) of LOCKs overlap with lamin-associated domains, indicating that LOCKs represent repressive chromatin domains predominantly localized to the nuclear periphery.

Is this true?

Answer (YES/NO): NO